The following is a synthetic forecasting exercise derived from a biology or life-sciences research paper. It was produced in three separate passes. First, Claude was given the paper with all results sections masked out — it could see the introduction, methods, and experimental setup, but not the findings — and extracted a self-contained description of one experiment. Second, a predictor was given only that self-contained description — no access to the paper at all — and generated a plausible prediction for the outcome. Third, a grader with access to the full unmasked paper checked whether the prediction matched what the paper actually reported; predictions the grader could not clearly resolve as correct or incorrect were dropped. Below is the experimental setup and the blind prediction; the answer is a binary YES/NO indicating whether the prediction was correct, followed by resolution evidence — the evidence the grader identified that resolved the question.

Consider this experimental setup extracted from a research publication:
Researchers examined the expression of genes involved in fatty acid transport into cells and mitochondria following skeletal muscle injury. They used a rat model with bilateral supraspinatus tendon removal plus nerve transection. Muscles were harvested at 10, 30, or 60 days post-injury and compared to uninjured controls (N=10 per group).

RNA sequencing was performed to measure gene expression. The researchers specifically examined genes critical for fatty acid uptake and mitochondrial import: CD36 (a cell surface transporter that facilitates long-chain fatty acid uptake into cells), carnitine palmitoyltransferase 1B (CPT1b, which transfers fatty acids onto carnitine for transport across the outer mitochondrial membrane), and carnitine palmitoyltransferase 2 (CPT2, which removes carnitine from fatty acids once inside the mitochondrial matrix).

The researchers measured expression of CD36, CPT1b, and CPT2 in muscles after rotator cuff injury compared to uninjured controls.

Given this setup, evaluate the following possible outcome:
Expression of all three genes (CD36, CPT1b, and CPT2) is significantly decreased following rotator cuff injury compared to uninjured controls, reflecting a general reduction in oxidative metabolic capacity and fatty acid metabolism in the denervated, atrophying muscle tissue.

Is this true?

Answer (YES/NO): YES